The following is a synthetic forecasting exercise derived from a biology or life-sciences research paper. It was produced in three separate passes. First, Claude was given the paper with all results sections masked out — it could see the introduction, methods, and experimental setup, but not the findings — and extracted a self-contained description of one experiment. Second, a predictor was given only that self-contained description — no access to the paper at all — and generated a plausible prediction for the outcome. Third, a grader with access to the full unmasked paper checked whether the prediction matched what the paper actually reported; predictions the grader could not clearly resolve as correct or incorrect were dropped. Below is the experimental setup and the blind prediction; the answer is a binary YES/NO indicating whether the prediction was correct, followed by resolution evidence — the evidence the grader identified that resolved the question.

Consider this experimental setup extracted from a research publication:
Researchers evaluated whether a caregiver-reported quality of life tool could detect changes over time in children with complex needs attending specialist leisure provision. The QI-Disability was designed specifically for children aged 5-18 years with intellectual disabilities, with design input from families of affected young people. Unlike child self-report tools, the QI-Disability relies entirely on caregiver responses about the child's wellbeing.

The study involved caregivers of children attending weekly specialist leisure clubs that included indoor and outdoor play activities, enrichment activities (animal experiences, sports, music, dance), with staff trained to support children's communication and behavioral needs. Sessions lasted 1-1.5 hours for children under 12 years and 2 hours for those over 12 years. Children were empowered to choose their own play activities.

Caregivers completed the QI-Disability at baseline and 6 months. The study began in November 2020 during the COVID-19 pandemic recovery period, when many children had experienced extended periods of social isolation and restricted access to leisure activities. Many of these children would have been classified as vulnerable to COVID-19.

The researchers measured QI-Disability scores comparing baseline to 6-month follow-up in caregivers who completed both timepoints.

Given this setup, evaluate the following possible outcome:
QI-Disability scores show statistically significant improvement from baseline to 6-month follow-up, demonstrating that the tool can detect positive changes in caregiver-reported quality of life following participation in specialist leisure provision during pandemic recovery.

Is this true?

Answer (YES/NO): NO